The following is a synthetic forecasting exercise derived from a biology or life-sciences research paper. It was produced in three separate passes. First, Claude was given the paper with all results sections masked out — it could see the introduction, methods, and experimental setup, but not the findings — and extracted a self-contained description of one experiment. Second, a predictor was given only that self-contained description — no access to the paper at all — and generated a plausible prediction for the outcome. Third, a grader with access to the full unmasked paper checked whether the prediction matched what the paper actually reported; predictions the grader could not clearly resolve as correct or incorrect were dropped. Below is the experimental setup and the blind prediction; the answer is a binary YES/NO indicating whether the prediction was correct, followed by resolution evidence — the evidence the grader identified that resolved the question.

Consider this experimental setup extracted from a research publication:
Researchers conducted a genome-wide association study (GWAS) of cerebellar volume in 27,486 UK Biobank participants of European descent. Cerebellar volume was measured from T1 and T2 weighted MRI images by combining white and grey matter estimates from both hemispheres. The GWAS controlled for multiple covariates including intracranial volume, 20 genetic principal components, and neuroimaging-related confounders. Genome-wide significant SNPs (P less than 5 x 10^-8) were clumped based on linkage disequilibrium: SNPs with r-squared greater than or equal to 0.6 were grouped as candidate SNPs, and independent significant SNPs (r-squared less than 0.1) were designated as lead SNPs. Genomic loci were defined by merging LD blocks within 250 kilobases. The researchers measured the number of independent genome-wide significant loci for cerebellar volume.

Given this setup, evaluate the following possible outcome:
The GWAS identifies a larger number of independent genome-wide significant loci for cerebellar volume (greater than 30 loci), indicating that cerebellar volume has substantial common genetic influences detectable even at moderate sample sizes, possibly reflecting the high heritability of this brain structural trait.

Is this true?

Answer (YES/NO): NO